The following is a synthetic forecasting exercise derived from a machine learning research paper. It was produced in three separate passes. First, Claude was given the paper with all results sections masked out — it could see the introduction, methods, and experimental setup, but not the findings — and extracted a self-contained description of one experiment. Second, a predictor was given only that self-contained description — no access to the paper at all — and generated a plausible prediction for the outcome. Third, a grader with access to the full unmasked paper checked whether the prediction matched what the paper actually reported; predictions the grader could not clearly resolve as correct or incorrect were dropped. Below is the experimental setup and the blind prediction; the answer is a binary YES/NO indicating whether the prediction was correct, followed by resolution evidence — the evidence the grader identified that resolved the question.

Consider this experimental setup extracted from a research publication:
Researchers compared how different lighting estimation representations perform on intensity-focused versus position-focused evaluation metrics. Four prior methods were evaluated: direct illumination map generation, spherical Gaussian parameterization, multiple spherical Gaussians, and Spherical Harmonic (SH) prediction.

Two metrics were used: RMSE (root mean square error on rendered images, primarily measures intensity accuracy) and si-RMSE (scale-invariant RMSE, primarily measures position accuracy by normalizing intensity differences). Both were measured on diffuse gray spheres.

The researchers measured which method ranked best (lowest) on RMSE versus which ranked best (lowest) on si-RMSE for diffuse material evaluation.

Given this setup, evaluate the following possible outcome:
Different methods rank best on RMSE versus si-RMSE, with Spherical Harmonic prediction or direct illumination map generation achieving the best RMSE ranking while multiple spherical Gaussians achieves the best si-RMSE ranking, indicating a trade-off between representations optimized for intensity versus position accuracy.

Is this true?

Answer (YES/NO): NO